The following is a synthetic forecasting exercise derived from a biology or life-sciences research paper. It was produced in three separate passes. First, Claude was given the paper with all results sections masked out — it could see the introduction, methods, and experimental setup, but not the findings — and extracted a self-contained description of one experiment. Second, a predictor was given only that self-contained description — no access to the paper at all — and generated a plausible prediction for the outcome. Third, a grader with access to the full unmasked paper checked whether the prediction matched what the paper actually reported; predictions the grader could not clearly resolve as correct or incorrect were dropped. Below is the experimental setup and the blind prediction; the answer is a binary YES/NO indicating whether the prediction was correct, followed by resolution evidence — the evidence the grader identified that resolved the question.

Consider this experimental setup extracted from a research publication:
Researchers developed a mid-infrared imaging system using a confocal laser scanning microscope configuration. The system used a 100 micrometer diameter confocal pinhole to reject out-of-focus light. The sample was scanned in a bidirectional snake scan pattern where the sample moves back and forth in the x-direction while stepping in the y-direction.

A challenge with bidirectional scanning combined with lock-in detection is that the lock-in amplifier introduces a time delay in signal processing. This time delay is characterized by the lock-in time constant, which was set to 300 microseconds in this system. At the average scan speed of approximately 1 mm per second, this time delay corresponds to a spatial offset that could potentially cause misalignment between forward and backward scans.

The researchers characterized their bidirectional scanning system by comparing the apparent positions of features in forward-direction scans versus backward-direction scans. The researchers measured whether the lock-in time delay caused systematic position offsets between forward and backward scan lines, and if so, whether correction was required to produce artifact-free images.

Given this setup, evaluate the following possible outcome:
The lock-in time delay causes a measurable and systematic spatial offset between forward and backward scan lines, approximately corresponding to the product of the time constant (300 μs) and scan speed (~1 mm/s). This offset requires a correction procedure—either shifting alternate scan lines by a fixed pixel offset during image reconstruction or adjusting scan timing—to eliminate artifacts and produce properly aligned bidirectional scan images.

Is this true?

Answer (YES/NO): YES